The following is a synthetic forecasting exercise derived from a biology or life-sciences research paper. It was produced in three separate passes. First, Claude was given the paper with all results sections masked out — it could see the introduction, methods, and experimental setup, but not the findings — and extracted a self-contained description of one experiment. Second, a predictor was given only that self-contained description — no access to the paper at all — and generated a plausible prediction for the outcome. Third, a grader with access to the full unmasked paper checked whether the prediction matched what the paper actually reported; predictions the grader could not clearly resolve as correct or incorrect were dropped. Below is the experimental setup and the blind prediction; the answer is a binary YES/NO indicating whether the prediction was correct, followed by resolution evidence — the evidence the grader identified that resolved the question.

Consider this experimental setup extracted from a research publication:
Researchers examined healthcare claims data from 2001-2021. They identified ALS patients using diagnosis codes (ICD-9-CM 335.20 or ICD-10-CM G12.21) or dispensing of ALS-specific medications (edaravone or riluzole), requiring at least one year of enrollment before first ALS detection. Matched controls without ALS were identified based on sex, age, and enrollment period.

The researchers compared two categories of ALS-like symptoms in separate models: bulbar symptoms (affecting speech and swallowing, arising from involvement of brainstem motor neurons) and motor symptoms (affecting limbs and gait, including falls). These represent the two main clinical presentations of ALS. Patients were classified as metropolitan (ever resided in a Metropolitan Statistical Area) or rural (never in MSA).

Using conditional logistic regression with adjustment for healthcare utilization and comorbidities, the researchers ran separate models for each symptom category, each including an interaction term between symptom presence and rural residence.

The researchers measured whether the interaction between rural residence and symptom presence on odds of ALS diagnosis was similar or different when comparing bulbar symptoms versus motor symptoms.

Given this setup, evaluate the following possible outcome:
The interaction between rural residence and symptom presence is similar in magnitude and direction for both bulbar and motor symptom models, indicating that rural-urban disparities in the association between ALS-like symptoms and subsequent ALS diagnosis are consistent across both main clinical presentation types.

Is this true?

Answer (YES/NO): YES